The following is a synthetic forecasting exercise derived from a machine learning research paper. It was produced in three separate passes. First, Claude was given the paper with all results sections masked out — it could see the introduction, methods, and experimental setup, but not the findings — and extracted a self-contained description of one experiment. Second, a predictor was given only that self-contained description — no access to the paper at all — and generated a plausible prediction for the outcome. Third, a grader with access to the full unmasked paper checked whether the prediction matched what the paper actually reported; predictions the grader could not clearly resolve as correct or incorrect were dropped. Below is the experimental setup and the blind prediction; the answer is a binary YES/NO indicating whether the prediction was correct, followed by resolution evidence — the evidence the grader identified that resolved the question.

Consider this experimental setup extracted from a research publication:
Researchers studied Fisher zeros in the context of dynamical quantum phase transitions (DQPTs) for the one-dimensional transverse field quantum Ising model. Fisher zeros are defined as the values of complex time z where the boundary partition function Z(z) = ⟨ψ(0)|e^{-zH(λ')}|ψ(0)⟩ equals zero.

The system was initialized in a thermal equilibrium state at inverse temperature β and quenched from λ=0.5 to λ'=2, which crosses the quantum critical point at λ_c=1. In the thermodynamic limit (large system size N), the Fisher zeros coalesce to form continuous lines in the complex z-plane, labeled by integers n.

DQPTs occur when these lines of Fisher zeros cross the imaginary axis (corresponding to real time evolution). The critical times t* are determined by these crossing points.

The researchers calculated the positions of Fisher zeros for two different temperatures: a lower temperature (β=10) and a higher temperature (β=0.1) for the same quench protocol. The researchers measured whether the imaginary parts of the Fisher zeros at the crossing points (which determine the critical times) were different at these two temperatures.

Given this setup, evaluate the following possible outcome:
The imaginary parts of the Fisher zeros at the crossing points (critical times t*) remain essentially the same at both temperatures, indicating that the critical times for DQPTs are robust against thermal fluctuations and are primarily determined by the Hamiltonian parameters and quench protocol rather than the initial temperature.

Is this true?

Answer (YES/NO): YES